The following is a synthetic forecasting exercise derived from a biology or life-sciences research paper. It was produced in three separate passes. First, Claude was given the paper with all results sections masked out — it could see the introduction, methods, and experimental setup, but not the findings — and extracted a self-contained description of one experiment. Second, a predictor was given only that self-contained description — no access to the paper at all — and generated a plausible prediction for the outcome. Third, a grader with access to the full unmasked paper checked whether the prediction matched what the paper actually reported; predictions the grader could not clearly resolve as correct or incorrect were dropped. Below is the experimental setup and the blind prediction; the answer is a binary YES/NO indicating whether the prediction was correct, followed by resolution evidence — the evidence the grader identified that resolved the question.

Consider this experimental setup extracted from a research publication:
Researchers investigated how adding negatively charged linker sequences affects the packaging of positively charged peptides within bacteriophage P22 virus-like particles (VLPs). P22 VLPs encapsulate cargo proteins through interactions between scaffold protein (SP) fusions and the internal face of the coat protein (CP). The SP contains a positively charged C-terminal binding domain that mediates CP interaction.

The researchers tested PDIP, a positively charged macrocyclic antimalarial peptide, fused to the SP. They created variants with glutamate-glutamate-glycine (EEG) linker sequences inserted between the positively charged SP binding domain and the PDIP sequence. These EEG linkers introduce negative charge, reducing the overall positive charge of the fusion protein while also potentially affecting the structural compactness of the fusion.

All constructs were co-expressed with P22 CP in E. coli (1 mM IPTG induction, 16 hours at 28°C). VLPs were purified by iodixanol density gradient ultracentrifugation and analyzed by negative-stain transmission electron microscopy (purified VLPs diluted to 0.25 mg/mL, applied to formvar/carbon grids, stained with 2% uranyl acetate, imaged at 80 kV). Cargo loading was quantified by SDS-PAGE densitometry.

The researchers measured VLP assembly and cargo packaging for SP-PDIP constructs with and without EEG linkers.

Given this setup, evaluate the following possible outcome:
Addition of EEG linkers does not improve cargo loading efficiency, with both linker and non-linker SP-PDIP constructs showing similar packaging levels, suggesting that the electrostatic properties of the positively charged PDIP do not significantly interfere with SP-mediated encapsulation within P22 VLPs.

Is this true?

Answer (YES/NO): NO